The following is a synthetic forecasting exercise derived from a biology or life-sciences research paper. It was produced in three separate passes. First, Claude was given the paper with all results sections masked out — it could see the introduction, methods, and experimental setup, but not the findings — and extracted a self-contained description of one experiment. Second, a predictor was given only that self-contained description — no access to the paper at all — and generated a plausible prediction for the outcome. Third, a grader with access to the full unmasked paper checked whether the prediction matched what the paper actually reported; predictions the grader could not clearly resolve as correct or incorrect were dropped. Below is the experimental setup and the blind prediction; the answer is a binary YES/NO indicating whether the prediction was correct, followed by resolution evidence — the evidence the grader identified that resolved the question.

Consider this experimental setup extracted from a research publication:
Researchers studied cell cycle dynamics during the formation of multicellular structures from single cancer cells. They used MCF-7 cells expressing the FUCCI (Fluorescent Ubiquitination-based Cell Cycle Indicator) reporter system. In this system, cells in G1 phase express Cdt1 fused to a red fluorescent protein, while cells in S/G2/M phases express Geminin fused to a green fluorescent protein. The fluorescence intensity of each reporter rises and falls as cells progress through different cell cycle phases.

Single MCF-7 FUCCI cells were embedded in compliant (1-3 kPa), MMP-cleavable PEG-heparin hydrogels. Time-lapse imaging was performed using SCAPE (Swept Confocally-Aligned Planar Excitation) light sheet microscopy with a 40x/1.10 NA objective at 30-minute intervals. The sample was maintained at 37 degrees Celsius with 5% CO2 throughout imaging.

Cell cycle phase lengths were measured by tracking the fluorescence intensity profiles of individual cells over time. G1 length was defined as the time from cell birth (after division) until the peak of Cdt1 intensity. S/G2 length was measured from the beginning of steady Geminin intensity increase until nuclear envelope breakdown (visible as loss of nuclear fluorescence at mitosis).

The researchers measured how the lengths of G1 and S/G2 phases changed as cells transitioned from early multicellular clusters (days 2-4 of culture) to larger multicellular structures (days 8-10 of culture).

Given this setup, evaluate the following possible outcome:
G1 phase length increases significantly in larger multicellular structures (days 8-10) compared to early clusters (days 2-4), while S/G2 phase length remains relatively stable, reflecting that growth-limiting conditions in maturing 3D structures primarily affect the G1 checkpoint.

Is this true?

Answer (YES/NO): YES